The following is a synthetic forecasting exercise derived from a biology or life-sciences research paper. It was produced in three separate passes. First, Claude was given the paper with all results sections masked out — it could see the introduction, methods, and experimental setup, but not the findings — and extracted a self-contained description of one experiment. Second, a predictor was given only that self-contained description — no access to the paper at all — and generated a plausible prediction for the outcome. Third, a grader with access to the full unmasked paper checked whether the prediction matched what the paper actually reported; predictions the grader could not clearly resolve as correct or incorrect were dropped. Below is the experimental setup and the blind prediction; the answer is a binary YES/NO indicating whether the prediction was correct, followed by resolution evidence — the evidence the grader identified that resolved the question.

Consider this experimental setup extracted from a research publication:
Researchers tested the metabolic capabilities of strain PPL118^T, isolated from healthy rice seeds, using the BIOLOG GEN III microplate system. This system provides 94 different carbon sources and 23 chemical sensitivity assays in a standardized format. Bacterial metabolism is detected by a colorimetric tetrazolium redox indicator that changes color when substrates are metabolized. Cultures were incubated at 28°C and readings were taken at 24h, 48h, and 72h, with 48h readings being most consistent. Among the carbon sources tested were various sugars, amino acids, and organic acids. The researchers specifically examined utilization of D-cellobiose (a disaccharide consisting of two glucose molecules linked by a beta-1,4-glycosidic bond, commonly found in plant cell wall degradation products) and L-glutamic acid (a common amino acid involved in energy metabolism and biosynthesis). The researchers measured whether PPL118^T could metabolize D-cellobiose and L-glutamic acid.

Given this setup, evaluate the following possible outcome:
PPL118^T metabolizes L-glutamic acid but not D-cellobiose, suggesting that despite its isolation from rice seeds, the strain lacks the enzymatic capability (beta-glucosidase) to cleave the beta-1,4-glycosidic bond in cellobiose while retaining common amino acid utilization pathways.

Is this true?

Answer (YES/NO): NO